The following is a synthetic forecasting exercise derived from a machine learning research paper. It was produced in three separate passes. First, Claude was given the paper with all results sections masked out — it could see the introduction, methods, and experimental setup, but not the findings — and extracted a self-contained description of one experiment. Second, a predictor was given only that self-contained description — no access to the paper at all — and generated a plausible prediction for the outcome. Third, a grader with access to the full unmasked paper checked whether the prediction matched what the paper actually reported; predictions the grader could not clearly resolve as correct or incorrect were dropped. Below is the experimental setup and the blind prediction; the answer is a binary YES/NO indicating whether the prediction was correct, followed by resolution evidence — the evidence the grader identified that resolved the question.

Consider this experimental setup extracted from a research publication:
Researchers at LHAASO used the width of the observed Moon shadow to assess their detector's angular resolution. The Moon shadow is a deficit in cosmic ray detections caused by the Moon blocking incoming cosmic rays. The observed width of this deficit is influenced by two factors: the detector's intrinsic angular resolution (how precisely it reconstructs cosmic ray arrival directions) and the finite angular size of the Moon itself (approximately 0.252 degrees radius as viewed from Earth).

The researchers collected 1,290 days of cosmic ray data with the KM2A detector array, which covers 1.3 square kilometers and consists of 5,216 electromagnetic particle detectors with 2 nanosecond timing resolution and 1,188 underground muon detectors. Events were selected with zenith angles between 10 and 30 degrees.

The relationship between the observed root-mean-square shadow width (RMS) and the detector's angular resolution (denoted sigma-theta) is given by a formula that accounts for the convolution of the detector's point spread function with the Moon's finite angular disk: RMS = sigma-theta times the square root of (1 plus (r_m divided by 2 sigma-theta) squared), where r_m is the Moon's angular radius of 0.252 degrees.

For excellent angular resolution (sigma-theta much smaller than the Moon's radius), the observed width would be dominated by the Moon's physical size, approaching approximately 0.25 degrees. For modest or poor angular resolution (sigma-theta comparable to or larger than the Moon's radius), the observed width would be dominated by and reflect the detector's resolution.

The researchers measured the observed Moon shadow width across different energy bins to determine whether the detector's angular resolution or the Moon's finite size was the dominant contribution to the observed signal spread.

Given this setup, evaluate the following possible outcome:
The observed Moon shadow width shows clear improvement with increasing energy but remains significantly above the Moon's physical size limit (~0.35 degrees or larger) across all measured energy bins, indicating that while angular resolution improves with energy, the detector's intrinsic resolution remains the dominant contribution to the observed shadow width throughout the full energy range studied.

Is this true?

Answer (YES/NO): NO